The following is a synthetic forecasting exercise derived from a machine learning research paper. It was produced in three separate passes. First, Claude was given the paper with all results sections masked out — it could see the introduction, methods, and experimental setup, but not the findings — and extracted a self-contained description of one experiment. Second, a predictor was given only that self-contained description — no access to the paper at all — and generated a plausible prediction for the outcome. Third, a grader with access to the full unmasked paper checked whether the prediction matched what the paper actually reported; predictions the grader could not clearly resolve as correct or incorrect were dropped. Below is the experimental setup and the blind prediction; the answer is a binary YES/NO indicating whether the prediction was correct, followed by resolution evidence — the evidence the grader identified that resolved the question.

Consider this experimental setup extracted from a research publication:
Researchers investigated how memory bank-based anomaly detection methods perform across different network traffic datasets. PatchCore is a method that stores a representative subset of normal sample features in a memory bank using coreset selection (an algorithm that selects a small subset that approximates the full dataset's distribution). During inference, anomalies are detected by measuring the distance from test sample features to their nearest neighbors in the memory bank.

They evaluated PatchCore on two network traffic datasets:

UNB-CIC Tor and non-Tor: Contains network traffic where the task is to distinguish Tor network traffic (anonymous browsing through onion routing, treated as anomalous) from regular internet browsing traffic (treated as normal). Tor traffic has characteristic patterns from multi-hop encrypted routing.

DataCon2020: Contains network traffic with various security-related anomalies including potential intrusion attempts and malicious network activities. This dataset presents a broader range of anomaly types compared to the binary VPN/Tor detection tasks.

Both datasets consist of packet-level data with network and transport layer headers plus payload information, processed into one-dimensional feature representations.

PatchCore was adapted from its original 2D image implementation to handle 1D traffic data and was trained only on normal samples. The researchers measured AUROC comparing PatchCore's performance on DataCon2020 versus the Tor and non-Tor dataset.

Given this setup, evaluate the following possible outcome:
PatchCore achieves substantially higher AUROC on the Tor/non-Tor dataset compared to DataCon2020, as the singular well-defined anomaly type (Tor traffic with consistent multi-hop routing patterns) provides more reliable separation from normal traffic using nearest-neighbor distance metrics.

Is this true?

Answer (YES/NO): YES